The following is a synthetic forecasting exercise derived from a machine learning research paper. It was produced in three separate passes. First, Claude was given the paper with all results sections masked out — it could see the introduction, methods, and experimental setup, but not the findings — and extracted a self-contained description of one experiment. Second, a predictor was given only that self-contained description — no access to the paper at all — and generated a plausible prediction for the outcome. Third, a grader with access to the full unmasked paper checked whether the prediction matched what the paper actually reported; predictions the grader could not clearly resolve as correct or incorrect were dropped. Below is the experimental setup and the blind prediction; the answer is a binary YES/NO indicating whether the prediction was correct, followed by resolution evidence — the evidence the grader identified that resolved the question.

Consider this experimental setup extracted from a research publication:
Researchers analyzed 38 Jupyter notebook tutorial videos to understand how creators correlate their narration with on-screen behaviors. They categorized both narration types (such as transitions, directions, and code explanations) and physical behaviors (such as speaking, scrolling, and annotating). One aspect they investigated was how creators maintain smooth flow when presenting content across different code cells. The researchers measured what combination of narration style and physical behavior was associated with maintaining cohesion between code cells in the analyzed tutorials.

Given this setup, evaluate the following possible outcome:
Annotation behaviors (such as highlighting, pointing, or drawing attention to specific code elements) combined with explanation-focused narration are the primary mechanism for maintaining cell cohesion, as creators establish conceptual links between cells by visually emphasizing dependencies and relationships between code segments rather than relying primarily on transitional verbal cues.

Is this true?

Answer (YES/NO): NO